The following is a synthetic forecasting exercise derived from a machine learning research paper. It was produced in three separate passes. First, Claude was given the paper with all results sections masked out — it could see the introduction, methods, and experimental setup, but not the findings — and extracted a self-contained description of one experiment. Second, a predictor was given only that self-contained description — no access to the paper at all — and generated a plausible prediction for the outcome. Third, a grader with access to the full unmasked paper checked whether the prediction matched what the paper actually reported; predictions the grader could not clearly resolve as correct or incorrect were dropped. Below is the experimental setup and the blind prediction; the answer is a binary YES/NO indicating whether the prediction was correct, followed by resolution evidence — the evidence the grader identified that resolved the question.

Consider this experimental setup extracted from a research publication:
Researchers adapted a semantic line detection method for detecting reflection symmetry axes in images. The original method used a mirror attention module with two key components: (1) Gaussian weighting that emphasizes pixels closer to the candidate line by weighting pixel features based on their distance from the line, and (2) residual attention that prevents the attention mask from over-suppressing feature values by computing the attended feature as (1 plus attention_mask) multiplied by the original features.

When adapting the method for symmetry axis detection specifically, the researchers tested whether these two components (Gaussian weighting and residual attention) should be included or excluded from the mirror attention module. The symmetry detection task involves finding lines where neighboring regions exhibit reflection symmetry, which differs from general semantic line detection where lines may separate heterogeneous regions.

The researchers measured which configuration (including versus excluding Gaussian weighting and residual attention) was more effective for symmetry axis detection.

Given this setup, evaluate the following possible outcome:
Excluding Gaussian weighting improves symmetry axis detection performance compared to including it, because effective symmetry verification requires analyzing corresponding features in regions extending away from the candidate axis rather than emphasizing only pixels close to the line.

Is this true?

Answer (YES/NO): YES